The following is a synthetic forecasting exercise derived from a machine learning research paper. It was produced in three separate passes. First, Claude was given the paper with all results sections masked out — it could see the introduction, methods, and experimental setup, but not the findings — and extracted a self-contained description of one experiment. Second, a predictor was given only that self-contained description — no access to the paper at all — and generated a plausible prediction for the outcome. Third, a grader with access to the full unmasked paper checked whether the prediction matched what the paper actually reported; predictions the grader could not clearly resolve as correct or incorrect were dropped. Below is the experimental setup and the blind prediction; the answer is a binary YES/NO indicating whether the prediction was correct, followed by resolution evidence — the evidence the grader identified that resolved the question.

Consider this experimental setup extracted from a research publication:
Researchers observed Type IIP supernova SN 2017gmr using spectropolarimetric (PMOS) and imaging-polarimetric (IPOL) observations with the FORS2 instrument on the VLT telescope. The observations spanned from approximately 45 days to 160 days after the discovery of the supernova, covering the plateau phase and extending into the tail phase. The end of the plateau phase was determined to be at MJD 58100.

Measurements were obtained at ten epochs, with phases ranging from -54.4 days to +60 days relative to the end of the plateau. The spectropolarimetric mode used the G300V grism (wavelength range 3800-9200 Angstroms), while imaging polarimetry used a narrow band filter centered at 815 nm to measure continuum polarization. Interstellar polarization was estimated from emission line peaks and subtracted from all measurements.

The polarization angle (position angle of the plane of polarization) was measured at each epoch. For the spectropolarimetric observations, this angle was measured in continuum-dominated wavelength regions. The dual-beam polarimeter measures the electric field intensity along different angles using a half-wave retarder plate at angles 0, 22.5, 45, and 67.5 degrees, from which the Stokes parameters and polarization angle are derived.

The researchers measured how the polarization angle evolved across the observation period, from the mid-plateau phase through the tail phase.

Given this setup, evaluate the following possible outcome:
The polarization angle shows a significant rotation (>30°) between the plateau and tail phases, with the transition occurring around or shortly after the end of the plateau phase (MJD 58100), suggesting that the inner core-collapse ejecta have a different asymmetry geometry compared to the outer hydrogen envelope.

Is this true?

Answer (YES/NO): NO